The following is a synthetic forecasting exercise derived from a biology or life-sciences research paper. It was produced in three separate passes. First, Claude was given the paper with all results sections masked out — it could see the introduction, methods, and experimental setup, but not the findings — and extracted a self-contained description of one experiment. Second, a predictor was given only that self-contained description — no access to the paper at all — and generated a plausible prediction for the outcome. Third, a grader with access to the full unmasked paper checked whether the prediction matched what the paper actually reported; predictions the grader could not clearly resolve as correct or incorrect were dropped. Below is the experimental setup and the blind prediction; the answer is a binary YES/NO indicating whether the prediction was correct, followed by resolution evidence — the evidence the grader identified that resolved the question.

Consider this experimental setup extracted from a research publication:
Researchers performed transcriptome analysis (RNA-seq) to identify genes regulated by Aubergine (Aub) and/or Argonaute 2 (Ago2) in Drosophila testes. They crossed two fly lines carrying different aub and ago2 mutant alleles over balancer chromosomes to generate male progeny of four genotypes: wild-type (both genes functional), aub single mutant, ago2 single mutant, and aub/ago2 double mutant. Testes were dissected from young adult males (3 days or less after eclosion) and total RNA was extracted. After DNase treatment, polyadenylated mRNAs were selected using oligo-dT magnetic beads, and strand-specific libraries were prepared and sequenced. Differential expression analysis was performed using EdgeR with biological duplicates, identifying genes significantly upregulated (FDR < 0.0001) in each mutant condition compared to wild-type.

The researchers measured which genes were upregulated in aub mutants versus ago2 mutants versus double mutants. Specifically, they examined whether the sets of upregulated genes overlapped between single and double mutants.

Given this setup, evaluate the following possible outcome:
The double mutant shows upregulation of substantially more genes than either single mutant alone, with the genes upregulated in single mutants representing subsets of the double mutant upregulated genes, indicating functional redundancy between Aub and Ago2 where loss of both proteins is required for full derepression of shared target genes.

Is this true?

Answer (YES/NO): NO